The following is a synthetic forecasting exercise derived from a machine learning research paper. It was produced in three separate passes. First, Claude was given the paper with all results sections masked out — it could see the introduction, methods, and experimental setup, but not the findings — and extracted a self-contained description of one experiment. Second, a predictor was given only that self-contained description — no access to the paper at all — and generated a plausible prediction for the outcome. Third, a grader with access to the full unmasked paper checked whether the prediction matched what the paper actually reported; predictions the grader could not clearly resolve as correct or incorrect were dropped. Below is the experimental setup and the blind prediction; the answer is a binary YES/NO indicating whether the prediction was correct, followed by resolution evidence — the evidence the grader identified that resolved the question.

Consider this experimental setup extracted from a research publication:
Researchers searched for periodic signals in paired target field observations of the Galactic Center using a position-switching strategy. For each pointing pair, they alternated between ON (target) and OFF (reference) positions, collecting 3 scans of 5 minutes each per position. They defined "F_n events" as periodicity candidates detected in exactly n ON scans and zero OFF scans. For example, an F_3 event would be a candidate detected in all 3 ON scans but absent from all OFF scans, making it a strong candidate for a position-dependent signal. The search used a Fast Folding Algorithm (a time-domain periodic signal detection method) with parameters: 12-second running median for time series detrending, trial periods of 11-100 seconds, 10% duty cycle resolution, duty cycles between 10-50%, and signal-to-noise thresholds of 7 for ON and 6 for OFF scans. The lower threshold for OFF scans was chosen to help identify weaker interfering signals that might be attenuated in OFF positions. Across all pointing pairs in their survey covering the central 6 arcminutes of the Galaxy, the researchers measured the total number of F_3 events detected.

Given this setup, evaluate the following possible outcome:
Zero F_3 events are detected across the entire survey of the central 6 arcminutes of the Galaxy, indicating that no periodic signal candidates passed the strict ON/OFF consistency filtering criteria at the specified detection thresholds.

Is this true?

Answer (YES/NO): YES